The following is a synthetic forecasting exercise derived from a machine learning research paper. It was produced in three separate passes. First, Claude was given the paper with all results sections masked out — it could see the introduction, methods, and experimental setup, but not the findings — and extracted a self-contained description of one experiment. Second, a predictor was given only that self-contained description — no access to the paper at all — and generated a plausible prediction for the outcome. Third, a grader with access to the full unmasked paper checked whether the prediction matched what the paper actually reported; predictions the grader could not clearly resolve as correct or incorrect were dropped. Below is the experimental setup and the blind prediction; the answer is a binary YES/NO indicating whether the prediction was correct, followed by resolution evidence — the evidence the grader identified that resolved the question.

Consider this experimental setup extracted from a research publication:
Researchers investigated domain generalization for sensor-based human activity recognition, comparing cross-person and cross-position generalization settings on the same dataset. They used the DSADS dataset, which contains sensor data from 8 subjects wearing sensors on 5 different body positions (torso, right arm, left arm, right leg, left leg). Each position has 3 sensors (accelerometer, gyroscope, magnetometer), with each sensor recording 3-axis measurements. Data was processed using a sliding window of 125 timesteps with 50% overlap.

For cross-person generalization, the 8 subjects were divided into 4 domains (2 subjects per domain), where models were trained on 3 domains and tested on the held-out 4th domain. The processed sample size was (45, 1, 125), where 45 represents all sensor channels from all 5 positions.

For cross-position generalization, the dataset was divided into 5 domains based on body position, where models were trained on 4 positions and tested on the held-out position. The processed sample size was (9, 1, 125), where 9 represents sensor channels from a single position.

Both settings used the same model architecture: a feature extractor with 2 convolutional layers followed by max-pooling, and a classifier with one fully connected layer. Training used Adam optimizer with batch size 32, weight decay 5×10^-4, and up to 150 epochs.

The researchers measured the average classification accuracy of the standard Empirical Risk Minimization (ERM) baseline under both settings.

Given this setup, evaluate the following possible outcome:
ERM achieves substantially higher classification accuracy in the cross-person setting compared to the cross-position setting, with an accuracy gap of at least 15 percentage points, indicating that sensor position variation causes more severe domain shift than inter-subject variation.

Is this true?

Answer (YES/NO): YES